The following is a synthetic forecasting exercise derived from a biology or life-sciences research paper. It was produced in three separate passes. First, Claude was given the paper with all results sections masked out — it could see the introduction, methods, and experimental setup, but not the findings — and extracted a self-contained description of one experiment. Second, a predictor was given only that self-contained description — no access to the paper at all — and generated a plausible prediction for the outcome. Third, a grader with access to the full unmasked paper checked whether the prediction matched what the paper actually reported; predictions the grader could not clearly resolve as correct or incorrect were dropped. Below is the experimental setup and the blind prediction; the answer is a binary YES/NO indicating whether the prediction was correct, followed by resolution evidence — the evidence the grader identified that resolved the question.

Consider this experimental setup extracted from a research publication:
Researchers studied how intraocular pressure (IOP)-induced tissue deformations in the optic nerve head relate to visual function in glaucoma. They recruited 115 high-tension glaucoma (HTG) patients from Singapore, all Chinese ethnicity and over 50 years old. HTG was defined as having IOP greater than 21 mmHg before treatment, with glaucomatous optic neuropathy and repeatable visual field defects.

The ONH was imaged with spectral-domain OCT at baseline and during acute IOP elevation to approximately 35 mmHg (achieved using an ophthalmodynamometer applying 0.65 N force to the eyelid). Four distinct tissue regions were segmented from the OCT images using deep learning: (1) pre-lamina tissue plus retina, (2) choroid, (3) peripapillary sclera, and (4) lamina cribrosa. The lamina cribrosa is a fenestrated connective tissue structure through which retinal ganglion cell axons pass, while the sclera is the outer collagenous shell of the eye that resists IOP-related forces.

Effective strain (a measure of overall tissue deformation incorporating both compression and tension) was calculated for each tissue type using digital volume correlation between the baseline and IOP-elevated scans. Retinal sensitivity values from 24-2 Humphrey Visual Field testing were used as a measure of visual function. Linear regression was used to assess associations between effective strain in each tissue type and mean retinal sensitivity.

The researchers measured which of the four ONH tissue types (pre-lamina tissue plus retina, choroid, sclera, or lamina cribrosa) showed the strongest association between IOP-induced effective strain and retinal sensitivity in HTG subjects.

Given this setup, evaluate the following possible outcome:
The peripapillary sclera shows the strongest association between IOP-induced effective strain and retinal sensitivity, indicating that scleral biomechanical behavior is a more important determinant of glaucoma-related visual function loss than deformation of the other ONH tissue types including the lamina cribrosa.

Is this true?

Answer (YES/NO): NO